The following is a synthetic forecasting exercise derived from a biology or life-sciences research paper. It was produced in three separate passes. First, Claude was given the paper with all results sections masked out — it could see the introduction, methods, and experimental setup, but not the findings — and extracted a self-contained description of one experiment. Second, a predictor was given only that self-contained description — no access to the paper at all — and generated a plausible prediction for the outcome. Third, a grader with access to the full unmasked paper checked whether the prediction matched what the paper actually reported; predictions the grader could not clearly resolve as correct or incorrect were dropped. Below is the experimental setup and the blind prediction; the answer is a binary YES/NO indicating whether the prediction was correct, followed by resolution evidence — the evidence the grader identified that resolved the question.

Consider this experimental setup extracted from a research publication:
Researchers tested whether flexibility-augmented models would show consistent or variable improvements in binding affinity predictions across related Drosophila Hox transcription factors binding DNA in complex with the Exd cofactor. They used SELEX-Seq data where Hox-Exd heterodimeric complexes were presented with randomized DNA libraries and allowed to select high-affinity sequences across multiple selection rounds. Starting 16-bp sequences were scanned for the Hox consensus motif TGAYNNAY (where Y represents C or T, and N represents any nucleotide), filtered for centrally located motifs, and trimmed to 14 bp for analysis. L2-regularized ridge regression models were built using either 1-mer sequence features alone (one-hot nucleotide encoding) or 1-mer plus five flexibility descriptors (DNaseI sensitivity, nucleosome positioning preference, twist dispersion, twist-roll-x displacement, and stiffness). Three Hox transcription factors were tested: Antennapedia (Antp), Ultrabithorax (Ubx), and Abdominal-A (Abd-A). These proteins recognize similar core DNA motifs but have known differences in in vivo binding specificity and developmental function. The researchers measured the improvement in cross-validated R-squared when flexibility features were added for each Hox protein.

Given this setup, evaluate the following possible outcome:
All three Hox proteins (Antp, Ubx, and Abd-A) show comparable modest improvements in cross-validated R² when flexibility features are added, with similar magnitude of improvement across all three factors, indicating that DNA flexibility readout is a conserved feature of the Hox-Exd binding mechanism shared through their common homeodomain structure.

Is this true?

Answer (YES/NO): NO